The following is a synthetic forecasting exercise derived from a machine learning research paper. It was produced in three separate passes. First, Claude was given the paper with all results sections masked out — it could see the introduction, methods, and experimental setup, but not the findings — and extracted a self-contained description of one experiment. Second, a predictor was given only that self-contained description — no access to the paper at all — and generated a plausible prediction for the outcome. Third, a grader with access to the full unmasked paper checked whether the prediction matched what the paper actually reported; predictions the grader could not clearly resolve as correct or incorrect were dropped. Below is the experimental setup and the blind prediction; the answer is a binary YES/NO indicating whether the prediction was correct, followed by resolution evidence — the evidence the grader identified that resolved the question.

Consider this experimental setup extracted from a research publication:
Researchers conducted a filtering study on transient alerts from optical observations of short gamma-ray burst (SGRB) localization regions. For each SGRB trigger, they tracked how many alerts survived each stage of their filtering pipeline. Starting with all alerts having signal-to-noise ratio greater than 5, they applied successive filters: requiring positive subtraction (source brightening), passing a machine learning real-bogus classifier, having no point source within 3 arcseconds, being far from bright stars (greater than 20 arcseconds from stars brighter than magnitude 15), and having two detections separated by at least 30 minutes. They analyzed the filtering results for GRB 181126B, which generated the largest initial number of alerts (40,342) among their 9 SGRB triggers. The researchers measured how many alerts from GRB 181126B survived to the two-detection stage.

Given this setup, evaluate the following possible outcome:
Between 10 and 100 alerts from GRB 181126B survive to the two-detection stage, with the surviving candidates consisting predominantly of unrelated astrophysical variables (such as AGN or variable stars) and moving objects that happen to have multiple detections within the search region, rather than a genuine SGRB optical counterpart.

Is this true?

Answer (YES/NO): NO